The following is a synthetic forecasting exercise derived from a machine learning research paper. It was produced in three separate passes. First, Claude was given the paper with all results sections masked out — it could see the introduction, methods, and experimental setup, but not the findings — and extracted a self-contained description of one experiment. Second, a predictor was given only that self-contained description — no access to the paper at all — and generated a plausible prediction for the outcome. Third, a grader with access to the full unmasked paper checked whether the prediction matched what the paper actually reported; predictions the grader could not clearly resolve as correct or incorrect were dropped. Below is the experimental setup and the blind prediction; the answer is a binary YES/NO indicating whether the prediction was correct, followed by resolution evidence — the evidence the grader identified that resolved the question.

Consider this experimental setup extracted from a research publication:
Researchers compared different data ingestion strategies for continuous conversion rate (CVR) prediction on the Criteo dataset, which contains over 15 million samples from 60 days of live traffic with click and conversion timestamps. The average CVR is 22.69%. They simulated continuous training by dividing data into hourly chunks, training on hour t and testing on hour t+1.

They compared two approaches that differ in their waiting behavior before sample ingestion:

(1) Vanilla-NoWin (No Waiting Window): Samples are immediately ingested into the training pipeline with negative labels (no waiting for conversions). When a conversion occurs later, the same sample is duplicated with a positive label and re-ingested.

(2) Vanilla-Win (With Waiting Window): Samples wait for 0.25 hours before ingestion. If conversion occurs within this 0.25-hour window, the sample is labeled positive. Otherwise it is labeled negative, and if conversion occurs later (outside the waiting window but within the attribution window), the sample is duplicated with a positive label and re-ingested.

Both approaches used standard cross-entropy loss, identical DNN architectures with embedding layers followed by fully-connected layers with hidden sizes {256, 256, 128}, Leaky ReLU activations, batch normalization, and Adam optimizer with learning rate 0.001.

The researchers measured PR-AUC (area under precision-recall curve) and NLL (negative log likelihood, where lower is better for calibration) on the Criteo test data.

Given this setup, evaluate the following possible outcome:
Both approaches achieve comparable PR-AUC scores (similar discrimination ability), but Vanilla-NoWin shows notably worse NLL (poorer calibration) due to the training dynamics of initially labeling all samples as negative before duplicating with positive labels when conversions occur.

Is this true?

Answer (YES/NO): NO